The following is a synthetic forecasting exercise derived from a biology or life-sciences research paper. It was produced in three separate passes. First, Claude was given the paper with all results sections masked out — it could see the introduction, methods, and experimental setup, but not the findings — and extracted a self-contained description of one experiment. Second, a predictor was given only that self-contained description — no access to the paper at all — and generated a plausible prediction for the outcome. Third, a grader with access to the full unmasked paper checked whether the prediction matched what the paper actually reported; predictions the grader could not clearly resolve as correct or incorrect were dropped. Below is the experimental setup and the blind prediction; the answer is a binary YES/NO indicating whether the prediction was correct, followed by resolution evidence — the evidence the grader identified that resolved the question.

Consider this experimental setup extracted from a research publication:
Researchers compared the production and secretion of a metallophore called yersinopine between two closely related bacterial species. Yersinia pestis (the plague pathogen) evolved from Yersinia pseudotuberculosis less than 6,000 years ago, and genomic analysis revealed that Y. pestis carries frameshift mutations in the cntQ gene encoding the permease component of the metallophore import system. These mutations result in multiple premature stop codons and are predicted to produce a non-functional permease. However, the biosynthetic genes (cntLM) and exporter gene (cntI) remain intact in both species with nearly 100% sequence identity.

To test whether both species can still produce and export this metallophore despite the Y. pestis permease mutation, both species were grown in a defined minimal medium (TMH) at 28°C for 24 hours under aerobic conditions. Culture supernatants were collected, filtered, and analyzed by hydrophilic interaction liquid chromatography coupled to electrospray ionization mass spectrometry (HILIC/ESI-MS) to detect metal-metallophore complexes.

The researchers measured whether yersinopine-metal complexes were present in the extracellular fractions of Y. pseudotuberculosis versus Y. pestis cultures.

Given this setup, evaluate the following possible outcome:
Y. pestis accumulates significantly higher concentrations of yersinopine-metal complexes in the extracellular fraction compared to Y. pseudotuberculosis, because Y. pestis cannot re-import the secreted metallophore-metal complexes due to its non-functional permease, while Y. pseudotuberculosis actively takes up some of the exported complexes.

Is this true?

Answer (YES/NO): NO